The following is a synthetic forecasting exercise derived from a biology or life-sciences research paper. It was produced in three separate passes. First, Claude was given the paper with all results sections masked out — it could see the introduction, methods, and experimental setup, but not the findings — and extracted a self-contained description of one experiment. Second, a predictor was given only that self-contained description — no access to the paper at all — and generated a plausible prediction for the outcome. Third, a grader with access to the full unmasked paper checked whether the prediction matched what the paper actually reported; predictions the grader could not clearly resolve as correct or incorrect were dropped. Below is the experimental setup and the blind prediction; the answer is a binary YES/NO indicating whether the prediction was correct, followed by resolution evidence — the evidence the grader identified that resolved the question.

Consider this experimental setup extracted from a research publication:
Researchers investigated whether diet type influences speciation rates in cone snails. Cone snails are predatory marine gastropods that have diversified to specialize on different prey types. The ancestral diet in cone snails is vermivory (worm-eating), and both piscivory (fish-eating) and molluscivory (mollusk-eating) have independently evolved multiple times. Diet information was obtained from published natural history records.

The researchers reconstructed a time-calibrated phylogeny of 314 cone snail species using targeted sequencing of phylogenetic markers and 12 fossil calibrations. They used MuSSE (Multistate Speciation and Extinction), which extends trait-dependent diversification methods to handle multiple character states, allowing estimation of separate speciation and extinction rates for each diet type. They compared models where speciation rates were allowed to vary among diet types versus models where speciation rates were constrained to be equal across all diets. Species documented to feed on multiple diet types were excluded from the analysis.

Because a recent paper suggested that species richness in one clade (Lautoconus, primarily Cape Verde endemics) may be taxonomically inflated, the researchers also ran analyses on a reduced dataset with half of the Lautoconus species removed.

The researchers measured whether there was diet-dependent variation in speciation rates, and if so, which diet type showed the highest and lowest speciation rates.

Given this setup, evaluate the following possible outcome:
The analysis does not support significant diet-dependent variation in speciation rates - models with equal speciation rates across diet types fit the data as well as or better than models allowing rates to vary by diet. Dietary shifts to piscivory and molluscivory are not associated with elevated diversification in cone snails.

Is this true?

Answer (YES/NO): NO